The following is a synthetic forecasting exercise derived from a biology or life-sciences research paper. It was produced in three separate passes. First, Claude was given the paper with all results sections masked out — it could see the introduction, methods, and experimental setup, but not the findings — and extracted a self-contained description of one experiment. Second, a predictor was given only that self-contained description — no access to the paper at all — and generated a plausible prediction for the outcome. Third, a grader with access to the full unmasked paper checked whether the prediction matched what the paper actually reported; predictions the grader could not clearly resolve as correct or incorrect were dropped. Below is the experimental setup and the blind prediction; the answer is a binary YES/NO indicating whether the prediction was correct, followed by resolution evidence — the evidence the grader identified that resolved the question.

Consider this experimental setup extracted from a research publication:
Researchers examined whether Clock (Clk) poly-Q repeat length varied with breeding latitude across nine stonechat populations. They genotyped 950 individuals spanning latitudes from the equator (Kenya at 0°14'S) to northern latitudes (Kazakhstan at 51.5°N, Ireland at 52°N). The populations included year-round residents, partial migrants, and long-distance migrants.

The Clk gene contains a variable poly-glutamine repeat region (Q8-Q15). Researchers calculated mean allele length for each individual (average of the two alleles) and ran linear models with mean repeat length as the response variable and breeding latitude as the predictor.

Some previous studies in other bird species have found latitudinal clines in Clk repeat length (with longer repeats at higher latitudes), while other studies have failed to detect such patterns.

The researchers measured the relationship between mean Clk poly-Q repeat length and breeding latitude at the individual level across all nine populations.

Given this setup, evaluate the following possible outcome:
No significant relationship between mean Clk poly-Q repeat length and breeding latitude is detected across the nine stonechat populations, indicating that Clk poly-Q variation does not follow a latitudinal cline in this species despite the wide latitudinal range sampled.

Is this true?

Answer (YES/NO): YES